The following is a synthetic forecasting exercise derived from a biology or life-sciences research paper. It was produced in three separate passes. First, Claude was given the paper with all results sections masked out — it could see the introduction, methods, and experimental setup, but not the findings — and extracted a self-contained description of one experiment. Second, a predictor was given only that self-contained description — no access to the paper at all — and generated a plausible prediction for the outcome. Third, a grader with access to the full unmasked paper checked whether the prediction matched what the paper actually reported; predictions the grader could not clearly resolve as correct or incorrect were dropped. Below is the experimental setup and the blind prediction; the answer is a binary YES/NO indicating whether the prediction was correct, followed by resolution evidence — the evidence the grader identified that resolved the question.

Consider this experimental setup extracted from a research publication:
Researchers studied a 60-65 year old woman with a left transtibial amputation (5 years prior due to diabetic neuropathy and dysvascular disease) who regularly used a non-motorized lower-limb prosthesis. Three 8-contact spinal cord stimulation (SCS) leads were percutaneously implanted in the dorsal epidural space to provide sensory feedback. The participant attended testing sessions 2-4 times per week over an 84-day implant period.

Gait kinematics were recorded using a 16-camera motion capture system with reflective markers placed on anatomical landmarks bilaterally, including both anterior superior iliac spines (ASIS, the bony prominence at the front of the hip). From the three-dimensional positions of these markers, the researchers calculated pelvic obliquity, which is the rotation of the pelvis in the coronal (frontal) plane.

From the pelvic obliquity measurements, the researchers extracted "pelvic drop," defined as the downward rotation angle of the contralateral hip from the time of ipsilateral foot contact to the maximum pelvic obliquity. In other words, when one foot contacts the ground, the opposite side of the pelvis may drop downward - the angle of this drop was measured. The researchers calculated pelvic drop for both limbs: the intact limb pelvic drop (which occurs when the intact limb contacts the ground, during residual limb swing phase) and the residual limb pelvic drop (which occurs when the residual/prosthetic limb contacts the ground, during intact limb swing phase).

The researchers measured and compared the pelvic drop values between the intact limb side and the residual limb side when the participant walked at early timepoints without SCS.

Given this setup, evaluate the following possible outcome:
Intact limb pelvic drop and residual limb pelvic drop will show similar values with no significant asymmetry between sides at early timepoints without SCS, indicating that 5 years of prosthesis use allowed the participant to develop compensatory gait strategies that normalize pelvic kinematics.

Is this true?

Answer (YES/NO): NO